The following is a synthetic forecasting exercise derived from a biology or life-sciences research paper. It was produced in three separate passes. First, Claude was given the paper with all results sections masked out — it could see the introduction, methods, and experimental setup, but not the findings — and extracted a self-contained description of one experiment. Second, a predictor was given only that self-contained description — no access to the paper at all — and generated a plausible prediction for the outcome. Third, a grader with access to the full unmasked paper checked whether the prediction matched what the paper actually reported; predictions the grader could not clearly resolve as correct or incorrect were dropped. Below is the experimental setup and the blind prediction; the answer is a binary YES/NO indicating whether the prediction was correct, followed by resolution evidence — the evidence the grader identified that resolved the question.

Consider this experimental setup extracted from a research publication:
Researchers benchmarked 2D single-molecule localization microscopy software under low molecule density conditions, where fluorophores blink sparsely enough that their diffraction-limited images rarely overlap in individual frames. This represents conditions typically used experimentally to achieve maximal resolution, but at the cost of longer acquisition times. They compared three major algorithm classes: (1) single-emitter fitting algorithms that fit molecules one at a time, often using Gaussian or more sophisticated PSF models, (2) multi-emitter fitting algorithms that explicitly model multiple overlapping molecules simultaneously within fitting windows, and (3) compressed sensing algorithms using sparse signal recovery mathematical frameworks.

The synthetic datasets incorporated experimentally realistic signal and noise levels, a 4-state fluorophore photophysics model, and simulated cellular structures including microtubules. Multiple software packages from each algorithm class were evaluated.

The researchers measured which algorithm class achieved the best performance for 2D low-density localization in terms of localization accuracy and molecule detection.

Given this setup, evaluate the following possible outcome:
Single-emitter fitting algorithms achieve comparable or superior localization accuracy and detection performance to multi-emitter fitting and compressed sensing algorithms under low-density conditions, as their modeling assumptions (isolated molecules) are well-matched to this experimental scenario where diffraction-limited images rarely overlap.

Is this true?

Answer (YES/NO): YES